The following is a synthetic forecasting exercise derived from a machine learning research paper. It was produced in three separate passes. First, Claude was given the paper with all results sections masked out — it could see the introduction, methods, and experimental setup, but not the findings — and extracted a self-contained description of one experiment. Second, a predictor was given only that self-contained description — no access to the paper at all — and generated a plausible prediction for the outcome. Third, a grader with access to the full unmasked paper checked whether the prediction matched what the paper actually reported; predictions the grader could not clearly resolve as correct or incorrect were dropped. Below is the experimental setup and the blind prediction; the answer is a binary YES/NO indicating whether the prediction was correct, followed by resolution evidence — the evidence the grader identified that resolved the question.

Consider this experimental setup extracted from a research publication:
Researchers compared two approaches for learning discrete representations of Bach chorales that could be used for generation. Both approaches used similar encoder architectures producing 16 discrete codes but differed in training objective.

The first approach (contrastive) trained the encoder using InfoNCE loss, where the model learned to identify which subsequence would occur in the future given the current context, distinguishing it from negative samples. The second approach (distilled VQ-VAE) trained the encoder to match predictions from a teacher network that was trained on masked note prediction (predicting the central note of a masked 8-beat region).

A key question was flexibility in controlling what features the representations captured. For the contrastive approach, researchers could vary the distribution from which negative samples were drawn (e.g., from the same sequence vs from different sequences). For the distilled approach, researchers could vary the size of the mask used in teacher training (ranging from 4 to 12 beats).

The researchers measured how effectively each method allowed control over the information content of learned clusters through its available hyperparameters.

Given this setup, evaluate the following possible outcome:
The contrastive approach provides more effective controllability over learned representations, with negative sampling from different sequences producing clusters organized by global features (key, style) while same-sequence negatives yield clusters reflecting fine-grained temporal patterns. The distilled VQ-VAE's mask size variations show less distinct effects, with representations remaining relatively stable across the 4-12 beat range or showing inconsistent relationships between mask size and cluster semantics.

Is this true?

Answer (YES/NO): YES